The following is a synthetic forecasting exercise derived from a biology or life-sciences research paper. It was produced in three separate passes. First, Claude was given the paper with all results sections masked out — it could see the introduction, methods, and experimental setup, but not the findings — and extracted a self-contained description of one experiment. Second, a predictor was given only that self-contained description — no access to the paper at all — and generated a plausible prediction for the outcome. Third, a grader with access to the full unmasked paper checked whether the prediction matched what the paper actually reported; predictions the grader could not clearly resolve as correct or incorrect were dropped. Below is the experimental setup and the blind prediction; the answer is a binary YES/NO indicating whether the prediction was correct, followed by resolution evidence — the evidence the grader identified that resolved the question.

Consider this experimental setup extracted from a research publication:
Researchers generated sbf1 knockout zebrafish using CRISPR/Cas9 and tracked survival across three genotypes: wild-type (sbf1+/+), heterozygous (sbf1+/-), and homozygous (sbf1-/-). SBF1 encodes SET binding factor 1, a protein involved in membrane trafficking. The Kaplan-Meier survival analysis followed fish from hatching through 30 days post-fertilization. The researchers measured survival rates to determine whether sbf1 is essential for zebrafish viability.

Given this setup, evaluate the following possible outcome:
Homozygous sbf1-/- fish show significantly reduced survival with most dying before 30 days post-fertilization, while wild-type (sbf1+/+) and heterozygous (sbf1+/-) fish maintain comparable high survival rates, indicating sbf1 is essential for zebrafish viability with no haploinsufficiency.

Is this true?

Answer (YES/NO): NO